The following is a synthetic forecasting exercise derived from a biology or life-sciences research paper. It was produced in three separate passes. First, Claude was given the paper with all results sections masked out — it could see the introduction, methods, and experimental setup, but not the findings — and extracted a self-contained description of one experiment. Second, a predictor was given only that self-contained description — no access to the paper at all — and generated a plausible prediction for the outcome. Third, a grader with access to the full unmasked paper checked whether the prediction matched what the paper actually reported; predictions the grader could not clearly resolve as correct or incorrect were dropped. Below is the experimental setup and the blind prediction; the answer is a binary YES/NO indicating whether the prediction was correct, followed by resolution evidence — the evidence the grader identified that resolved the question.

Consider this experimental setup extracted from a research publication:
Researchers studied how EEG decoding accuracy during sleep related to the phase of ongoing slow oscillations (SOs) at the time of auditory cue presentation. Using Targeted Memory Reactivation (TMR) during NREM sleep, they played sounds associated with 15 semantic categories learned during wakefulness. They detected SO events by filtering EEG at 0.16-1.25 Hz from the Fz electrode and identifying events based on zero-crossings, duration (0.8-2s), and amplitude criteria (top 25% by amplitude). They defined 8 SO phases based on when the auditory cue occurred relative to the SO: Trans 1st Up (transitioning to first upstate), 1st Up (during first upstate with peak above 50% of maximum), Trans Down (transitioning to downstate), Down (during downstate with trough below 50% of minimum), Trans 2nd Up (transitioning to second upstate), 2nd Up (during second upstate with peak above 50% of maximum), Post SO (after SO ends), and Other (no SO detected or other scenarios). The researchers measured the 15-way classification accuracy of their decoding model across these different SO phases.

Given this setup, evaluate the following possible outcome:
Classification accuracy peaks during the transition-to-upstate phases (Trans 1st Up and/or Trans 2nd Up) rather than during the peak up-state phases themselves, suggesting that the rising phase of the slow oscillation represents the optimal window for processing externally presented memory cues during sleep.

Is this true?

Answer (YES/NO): YES